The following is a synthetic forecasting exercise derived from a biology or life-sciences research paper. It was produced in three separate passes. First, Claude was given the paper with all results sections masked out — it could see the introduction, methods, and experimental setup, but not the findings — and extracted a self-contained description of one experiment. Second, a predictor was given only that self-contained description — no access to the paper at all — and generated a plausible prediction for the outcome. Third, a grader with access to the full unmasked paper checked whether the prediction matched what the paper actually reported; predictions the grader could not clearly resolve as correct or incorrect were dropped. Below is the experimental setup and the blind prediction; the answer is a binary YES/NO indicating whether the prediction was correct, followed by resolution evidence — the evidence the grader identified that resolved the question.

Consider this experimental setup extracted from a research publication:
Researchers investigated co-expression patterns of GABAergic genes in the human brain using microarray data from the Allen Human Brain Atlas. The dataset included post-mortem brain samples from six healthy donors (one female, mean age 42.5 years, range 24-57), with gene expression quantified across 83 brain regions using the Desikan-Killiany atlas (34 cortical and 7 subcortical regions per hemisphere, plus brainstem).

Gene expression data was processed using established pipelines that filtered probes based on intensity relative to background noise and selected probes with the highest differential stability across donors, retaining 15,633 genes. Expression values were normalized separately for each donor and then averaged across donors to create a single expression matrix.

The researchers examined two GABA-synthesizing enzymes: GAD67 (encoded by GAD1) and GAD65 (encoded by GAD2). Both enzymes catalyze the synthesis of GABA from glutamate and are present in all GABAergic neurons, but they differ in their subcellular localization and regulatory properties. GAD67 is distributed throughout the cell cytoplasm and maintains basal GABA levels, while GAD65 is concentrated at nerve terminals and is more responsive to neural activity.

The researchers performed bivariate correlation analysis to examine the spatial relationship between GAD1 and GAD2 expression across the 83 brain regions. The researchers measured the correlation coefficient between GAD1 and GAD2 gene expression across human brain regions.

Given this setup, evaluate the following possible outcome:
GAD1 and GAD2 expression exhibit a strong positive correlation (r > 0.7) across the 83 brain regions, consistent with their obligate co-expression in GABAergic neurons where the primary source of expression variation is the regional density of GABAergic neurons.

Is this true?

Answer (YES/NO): NO